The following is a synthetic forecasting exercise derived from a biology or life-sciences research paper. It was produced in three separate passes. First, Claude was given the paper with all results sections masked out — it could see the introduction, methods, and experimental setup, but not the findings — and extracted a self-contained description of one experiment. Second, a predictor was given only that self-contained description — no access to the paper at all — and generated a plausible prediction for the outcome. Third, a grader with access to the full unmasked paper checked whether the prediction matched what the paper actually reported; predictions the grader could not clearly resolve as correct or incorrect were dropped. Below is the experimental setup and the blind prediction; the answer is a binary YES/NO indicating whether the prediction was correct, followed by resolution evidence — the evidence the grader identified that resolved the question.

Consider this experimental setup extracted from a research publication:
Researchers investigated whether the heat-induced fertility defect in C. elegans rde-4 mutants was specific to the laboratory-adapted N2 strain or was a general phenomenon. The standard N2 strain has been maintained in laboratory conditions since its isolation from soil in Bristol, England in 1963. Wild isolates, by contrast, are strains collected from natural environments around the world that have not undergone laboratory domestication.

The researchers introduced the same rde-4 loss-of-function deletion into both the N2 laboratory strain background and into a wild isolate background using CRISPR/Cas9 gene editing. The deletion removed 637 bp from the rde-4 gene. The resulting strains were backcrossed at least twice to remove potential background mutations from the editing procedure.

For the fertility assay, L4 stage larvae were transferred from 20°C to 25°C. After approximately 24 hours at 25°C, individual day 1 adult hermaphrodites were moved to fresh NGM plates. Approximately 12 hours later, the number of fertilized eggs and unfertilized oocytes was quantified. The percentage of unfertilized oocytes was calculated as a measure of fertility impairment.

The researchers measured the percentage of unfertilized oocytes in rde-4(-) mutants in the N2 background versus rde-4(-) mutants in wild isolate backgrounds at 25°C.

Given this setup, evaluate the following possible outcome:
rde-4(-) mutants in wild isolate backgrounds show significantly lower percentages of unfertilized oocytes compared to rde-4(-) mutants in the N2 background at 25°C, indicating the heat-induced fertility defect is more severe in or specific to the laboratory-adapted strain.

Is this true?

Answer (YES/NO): NO